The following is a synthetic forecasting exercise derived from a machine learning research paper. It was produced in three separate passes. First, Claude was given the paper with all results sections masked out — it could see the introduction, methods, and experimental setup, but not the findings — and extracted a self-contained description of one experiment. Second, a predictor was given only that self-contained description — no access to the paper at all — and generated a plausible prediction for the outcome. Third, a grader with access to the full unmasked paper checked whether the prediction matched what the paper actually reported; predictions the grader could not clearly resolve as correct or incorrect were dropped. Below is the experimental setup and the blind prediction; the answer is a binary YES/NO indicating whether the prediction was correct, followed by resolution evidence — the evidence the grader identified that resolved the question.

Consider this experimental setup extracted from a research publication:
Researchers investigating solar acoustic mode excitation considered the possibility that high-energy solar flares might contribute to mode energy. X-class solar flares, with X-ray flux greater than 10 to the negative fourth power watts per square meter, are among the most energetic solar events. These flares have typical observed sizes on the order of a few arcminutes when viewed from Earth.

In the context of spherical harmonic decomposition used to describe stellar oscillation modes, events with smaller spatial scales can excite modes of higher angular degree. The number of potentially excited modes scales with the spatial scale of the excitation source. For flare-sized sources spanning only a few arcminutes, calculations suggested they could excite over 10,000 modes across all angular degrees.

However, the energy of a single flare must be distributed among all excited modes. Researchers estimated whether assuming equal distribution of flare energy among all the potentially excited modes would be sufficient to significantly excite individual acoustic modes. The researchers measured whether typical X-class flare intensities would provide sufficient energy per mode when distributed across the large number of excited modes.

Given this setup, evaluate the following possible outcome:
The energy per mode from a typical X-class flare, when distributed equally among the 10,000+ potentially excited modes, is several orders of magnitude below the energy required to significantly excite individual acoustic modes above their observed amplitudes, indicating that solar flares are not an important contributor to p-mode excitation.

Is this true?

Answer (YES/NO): YES